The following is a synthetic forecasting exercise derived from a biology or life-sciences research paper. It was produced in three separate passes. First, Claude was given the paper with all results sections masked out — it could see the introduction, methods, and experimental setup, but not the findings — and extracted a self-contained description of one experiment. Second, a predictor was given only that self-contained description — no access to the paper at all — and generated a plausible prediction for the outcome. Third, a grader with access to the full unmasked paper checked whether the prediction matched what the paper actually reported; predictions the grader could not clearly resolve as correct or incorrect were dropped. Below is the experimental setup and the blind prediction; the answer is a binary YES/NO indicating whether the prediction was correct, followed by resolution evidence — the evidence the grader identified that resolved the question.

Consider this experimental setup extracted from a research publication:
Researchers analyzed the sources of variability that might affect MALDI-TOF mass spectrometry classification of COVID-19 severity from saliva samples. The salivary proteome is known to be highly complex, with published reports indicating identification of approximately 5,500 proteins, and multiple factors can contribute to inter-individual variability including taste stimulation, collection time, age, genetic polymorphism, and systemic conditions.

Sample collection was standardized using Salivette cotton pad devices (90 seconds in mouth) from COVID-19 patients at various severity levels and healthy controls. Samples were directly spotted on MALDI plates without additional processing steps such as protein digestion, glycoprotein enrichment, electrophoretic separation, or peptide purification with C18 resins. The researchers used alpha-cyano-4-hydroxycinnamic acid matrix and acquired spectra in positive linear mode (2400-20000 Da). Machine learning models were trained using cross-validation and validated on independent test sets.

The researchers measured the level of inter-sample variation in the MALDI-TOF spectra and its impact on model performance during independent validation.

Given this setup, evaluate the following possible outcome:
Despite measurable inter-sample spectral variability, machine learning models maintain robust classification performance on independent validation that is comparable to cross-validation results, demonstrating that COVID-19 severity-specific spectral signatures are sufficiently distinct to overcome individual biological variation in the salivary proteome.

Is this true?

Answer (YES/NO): NO